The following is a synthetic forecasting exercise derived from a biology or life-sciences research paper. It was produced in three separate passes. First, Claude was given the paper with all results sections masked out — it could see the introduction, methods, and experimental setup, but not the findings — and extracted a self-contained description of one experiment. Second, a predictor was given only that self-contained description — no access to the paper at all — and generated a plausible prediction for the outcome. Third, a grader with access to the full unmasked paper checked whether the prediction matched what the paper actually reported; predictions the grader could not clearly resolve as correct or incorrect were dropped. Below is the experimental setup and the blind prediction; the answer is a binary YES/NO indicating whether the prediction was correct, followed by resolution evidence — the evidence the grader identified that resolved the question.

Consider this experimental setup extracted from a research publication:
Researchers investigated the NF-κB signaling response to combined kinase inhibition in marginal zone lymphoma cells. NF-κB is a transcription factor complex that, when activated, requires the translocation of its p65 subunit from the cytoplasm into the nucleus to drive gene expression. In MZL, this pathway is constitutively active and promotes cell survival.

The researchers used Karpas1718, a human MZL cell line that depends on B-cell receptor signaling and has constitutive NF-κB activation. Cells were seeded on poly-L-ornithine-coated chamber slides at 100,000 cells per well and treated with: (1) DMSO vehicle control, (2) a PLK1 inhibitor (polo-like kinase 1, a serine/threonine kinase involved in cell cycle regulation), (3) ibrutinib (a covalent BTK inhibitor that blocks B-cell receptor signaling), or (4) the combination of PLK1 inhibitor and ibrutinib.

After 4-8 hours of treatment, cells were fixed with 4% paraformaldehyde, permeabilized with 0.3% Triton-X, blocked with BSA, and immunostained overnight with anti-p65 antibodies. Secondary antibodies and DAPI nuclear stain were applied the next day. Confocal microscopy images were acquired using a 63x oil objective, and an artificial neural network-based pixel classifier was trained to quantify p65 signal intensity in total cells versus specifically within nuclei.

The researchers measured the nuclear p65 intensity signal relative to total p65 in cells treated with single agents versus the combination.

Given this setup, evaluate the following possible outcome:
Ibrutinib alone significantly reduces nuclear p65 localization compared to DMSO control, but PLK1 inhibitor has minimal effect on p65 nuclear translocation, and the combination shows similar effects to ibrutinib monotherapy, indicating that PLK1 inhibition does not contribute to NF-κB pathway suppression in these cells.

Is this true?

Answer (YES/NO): NO